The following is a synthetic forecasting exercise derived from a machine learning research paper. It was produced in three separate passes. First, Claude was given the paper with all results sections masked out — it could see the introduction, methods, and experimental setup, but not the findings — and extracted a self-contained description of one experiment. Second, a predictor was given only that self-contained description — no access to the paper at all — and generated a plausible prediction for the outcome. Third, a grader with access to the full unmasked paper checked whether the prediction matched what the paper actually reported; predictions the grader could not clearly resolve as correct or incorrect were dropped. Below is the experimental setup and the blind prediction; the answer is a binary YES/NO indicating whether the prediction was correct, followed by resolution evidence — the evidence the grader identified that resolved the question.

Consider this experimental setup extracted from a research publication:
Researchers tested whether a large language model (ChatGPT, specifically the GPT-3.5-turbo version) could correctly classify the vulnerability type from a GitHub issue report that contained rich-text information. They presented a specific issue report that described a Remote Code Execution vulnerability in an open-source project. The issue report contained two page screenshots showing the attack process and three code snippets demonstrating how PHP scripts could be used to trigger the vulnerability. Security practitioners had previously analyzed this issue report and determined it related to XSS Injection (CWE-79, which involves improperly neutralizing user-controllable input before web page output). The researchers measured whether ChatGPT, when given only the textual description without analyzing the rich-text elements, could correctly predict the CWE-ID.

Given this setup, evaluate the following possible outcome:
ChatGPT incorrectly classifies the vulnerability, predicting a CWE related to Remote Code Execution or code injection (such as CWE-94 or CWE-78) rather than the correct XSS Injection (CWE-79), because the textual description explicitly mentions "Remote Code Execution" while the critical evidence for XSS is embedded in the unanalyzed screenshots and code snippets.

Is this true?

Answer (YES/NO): YES